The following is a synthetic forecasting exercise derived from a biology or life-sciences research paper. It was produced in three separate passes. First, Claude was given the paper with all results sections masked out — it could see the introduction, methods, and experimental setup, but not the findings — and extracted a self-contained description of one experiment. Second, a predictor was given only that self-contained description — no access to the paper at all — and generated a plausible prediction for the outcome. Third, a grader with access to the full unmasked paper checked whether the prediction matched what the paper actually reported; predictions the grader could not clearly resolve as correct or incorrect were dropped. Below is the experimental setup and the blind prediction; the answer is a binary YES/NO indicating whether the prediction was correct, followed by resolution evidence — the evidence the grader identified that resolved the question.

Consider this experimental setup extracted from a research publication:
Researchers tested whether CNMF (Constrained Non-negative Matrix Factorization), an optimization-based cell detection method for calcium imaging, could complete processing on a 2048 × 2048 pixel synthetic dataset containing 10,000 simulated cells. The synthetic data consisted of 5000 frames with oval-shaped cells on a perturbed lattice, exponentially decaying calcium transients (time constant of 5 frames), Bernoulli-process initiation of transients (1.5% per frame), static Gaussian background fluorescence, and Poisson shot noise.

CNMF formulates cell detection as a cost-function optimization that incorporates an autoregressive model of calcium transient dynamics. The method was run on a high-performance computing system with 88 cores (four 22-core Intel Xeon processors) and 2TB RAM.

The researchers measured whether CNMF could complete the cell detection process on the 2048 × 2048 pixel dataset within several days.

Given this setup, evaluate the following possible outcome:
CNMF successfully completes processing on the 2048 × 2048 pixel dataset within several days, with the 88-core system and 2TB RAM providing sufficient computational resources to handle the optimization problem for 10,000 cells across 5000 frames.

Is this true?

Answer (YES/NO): NO